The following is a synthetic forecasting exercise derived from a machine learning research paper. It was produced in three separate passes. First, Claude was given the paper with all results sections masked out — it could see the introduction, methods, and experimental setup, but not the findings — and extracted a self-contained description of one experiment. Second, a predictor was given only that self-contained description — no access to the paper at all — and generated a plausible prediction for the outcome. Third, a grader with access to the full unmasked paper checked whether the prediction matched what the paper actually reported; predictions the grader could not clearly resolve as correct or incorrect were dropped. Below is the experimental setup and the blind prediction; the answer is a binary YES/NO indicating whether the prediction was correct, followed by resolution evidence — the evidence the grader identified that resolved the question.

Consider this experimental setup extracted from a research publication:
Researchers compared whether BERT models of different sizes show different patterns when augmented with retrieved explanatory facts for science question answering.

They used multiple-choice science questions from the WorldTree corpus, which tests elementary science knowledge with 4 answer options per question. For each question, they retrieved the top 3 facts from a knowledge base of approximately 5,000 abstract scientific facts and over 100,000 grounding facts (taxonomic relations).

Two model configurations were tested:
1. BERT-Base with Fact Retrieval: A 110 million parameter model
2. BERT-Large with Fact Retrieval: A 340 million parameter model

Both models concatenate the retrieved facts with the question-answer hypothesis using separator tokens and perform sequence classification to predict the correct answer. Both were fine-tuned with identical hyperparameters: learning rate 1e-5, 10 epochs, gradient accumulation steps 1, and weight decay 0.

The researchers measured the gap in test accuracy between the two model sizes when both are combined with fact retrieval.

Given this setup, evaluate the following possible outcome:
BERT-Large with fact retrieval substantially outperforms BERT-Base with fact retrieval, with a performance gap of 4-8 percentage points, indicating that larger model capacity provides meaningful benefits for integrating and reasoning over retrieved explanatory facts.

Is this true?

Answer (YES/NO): NO